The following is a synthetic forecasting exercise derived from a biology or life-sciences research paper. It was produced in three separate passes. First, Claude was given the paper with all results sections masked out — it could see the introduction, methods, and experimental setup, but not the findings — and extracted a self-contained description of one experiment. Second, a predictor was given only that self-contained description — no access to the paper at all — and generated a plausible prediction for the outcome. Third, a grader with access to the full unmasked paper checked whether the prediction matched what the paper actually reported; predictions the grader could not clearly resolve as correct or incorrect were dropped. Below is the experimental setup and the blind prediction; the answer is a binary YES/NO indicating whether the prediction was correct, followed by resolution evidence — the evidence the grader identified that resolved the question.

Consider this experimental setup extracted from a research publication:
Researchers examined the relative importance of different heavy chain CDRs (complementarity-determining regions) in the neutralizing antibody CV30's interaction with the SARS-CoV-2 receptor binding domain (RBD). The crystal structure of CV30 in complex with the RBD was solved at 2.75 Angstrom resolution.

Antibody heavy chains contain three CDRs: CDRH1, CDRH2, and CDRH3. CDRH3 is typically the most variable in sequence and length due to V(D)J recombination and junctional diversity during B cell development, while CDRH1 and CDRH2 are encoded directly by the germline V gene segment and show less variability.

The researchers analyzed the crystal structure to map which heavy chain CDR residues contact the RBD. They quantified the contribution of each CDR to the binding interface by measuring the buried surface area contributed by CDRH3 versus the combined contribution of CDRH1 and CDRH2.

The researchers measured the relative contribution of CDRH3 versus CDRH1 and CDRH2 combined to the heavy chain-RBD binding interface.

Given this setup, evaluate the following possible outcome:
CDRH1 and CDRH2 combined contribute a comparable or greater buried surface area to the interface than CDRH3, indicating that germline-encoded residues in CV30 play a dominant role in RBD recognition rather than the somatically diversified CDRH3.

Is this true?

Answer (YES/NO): YES